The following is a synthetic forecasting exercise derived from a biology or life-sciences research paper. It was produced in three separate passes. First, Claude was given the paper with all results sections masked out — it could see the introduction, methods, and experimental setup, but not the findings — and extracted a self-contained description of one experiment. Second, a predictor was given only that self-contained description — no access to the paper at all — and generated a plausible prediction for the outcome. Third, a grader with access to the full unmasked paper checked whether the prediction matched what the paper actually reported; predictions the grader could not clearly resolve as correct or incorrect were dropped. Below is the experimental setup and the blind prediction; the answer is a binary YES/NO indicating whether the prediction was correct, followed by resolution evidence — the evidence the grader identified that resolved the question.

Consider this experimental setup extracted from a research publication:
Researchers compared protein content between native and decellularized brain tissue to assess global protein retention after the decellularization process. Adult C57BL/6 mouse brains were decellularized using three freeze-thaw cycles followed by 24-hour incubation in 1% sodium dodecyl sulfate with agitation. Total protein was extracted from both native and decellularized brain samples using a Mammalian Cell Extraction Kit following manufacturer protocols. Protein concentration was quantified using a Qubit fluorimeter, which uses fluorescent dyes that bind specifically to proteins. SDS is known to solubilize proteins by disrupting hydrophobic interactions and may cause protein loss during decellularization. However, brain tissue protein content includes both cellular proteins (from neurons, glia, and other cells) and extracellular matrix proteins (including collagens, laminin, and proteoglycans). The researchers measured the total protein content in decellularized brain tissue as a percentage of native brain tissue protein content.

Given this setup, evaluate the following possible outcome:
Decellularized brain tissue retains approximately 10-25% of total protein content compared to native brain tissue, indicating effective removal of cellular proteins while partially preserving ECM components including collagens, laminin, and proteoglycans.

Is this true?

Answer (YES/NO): NO